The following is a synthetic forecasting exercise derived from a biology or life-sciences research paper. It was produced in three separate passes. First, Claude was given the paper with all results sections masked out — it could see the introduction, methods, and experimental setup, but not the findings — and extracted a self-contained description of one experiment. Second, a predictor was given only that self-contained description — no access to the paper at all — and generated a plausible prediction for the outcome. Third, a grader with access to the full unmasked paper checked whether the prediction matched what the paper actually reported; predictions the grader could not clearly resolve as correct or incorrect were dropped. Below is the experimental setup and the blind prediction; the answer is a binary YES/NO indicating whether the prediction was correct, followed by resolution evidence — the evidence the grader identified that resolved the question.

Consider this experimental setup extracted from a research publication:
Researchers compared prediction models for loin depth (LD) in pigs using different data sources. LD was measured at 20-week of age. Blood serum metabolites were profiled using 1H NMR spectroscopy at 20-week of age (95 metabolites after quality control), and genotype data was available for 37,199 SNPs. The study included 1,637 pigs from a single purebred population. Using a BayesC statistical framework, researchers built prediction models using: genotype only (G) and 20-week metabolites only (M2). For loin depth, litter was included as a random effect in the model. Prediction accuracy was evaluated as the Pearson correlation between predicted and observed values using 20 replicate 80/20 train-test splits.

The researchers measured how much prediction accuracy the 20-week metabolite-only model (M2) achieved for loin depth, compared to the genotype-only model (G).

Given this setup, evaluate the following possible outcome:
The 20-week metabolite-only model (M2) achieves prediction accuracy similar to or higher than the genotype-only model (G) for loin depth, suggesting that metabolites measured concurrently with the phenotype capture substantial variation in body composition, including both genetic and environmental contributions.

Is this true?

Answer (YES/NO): NO